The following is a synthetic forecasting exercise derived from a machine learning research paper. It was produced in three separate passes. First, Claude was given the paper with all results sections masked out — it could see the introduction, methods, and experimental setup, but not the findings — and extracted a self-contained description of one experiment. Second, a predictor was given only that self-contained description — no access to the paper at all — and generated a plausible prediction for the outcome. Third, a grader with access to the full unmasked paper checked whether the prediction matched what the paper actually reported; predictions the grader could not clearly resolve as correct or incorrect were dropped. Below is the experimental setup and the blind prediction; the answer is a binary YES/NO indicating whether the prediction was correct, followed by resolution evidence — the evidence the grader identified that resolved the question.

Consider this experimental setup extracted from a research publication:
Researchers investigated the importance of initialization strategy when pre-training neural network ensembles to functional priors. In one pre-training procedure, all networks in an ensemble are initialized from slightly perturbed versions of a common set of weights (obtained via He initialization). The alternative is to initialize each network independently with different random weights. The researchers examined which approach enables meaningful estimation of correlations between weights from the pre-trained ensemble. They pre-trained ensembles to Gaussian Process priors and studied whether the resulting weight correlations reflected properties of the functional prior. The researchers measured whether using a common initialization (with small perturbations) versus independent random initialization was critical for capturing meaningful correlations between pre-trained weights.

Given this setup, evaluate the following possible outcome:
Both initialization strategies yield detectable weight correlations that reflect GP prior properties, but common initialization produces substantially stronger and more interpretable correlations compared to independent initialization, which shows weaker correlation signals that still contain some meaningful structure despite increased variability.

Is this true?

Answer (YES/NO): NO